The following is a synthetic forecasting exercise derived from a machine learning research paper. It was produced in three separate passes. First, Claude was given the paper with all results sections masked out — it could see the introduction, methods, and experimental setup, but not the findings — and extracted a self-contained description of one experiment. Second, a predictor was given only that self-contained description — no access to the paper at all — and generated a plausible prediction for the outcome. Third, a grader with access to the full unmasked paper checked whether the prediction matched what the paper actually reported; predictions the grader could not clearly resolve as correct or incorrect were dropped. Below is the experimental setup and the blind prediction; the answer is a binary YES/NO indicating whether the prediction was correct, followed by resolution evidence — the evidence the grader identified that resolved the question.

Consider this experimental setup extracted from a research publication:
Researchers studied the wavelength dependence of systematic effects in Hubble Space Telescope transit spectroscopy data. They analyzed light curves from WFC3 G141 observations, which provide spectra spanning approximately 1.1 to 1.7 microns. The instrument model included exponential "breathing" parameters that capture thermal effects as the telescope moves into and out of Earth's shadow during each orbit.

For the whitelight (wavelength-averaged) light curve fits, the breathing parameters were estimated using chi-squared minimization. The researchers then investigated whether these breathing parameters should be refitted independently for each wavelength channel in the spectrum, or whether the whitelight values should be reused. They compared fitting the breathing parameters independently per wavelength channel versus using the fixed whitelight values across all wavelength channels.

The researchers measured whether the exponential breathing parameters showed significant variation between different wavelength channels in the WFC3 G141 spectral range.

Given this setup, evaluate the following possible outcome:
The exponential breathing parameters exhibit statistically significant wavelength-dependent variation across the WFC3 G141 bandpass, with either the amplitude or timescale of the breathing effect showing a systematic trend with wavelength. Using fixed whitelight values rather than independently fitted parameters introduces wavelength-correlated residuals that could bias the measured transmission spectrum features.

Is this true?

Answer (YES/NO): NO